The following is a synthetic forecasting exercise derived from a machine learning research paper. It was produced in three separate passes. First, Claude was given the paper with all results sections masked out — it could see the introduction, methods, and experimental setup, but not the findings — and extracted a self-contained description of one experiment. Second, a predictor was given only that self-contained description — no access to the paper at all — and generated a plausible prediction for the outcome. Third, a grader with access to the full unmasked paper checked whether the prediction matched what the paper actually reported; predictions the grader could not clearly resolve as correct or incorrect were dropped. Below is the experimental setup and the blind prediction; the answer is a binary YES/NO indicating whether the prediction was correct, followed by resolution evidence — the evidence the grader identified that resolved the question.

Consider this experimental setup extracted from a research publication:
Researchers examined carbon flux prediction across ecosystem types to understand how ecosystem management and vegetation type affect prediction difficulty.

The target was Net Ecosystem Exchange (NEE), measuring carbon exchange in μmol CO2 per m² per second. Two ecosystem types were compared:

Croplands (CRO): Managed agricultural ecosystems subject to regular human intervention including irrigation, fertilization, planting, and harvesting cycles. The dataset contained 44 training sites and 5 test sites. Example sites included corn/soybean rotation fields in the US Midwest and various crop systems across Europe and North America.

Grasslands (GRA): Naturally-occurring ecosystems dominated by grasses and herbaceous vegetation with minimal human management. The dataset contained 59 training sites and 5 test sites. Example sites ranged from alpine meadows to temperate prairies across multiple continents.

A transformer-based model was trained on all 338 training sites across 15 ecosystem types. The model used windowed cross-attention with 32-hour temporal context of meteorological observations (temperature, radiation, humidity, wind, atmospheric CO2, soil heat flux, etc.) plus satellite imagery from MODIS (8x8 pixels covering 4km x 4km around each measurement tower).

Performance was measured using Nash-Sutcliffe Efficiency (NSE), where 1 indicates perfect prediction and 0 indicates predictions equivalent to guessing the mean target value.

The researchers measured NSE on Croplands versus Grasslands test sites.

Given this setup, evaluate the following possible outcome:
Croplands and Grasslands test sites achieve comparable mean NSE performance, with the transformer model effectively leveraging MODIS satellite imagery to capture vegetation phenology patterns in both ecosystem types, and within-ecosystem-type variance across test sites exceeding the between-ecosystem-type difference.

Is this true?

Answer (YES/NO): NO